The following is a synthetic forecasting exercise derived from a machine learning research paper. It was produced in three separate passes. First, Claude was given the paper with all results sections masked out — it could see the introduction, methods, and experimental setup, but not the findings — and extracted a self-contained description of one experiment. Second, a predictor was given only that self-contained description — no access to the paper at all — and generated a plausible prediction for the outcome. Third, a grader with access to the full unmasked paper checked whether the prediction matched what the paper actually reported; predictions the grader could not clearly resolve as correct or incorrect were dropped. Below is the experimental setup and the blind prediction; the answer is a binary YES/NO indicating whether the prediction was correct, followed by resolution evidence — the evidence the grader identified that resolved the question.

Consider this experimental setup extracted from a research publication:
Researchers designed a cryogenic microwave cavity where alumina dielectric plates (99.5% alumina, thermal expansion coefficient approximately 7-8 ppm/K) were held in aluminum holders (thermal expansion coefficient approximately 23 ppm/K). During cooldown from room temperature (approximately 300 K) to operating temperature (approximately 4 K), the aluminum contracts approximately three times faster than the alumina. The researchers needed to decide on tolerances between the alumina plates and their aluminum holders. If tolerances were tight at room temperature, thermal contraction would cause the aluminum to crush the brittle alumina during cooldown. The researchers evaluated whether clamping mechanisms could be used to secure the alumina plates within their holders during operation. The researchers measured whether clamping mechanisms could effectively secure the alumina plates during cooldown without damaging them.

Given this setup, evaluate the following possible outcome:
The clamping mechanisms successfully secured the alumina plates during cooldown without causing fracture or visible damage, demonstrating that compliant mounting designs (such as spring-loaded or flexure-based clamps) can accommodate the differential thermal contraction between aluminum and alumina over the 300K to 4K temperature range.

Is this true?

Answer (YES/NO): NO